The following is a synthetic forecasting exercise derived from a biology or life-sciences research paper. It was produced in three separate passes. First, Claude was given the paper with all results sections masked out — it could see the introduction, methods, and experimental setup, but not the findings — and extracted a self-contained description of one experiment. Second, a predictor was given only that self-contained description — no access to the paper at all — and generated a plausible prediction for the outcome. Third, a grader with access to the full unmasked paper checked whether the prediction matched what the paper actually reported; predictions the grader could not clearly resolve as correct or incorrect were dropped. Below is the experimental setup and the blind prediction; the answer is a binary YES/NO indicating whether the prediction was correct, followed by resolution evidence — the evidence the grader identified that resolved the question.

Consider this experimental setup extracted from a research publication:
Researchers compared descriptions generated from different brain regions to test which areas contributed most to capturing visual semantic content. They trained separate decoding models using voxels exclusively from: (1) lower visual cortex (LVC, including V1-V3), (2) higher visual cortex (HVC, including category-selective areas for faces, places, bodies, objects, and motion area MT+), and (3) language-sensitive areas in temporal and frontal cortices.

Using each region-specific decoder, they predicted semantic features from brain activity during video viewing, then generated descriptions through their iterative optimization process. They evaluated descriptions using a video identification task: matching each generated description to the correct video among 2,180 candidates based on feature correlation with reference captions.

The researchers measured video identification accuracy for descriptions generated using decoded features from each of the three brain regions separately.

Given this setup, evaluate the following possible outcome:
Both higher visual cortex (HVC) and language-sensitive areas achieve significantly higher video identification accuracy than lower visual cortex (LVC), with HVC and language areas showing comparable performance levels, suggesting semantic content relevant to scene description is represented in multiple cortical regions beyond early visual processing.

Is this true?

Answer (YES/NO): NO